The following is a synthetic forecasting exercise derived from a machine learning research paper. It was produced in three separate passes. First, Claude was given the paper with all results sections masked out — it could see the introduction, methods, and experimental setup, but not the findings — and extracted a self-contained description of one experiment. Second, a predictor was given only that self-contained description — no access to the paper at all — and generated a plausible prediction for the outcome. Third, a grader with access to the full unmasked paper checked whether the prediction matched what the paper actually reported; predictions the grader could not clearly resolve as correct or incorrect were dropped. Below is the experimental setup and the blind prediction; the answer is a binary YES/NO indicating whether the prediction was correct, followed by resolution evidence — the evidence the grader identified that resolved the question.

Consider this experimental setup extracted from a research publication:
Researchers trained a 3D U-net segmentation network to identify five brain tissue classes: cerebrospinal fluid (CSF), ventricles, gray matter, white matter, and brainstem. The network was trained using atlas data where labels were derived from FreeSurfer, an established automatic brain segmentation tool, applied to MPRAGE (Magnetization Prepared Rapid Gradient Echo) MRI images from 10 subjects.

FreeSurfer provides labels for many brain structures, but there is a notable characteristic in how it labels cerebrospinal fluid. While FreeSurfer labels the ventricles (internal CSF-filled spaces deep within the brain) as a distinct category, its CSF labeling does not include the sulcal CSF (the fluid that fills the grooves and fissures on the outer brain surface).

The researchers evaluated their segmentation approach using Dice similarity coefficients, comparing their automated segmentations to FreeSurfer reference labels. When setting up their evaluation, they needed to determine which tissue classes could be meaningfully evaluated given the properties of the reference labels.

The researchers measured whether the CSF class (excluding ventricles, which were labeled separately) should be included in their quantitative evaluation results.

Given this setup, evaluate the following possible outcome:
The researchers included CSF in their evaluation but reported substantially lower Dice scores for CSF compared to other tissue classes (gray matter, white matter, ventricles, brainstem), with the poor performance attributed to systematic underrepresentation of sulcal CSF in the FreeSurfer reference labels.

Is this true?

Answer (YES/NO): NO